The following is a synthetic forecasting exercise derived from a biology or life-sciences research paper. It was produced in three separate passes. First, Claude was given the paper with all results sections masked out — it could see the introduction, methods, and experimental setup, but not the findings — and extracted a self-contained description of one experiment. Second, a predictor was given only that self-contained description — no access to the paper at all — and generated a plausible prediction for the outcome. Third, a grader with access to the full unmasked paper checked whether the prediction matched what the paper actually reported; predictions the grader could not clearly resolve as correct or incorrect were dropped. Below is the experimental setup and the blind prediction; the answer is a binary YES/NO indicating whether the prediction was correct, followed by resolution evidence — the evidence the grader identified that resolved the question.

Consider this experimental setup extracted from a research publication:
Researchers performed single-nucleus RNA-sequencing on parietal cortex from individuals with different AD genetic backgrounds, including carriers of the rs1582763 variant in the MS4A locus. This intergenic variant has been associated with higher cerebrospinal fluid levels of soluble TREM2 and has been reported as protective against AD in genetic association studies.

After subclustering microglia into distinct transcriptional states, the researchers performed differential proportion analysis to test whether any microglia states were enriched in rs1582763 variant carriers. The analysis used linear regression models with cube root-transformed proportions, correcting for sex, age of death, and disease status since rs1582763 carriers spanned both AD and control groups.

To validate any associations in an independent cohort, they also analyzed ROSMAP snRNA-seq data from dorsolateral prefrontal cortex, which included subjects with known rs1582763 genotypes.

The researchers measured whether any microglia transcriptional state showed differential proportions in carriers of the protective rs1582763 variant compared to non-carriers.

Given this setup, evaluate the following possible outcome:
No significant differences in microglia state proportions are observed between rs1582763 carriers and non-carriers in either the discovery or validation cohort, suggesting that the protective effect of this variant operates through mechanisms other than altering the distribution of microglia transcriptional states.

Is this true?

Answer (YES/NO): NO